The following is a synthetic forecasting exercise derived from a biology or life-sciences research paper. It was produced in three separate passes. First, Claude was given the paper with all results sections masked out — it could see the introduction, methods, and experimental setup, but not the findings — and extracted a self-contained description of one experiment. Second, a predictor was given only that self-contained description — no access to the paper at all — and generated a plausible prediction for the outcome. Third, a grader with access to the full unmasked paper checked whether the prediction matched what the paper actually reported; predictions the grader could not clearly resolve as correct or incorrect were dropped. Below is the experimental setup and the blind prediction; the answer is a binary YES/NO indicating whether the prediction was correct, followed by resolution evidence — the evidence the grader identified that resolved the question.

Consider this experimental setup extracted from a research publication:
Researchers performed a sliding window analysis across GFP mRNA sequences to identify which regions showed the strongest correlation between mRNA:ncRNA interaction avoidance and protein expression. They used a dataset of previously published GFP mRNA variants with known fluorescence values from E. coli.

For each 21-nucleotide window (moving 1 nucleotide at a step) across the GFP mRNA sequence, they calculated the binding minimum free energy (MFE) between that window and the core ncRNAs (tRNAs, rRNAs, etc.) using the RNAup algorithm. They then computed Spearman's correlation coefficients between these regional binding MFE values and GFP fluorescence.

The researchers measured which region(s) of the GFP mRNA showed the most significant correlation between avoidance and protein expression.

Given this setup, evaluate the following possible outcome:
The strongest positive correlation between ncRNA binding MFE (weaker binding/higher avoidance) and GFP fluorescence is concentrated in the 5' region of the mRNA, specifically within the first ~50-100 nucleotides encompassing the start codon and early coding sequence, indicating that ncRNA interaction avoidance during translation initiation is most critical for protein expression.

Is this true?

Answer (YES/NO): NO